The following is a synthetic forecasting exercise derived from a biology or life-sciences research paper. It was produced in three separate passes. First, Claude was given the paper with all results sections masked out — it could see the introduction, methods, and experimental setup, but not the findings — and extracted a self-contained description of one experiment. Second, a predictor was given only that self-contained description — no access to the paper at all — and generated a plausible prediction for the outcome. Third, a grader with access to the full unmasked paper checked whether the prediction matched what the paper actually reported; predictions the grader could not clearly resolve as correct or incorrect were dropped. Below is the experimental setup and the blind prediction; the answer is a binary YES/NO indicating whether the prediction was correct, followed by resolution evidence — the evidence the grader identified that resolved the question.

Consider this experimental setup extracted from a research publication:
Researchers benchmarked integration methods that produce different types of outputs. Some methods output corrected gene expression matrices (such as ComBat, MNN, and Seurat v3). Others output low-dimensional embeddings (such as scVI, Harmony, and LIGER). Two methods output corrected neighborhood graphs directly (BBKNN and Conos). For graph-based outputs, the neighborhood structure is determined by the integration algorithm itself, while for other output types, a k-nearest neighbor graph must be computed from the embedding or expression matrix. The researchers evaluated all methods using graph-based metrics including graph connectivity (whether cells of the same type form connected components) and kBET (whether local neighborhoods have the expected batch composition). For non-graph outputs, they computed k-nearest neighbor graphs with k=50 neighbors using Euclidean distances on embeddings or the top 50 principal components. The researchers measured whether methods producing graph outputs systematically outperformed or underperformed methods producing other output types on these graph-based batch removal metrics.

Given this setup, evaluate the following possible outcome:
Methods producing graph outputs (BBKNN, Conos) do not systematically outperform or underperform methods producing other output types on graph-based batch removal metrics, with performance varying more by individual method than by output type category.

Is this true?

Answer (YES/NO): YES